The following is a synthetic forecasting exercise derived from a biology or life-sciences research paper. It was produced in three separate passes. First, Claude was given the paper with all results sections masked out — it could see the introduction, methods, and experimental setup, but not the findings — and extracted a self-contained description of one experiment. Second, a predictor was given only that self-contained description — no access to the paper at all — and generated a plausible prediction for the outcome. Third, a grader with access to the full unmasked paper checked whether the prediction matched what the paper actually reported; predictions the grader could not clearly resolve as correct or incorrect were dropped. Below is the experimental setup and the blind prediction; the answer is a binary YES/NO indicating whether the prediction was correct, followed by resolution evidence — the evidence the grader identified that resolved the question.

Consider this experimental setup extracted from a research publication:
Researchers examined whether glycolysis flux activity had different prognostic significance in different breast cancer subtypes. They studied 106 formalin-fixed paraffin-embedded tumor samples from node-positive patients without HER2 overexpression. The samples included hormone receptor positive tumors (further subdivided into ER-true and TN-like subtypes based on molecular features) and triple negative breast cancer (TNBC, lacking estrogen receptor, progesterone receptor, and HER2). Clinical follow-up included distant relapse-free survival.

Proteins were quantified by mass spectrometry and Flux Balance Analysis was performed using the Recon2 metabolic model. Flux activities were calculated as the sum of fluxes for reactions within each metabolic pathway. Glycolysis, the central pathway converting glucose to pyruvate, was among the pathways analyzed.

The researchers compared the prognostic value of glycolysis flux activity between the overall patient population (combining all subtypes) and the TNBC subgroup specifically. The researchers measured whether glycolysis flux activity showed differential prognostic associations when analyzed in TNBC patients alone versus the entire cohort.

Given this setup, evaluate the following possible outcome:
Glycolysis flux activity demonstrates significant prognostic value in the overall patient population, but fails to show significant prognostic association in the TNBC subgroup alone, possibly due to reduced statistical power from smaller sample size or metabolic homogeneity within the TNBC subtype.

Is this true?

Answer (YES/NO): NO